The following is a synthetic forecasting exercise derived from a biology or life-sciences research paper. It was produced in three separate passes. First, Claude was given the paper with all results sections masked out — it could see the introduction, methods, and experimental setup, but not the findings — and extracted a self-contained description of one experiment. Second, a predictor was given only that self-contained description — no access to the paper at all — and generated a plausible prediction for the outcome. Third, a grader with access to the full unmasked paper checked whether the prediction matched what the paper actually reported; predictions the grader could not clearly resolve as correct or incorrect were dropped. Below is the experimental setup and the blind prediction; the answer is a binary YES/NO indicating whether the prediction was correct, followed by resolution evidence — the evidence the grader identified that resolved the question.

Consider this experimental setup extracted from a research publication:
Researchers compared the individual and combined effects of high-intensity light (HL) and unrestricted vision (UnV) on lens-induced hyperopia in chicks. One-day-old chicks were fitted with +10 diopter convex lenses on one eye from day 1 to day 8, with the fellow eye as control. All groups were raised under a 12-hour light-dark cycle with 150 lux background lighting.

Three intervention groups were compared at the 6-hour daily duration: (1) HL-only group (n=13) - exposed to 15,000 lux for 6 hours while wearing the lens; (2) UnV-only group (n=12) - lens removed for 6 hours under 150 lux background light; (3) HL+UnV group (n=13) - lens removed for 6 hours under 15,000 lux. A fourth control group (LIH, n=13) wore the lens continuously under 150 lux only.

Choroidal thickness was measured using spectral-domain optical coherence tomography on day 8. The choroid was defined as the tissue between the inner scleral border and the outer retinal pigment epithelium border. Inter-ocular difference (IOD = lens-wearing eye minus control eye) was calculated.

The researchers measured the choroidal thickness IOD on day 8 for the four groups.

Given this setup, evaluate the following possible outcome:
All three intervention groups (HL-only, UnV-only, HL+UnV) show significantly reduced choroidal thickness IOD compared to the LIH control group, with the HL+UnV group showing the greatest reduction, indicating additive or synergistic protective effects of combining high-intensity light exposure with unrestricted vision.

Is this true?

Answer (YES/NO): NO